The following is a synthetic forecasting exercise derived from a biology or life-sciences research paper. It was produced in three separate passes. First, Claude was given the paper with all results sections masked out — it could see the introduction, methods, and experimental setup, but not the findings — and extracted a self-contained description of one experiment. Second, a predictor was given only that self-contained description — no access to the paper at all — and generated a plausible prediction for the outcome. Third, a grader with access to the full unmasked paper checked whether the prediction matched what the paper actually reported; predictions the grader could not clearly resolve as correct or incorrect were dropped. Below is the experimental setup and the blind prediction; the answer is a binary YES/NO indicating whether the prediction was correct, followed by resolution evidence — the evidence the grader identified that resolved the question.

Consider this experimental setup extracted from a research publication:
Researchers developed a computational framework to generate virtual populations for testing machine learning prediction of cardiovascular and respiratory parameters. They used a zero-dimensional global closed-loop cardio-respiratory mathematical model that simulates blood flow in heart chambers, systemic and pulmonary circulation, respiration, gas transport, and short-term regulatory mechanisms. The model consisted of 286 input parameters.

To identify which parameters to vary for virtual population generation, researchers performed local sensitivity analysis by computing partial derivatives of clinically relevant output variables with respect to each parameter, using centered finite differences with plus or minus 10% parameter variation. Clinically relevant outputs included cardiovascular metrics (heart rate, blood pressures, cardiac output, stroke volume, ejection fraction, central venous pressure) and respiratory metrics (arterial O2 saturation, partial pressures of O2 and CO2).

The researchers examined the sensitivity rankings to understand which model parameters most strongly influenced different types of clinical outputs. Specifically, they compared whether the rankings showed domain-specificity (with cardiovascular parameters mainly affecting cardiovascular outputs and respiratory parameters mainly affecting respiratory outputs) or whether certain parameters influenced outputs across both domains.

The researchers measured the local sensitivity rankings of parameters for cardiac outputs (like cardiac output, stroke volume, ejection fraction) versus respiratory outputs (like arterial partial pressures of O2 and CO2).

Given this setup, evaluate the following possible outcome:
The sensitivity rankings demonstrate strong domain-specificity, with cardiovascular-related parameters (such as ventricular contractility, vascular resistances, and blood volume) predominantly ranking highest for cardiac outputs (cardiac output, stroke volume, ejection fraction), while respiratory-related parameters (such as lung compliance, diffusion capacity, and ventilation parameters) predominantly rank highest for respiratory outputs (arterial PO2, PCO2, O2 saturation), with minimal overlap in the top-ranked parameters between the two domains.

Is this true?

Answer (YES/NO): NO